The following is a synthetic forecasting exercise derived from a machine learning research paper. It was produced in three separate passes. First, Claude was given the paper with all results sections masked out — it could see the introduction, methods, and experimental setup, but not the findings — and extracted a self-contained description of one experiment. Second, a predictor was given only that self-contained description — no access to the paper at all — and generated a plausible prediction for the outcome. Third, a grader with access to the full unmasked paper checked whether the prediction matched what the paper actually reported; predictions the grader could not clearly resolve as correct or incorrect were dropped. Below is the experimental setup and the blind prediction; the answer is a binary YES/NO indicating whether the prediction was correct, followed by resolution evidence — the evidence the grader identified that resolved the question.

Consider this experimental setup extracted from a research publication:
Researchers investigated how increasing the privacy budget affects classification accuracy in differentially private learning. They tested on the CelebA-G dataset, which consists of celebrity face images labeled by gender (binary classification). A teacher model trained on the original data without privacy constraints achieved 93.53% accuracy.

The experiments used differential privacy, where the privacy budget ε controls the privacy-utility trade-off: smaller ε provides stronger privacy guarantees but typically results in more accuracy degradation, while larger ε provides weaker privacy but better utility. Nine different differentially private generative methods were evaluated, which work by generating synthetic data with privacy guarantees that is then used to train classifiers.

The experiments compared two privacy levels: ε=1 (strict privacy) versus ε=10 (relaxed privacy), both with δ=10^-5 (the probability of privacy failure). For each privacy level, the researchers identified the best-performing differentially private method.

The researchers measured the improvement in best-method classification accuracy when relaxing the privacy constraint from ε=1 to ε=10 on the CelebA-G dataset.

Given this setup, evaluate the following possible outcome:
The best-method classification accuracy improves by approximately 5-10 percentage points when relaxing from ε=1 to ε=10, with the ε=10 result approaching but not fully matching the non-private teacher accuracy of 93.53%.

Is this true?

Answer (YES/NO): NO